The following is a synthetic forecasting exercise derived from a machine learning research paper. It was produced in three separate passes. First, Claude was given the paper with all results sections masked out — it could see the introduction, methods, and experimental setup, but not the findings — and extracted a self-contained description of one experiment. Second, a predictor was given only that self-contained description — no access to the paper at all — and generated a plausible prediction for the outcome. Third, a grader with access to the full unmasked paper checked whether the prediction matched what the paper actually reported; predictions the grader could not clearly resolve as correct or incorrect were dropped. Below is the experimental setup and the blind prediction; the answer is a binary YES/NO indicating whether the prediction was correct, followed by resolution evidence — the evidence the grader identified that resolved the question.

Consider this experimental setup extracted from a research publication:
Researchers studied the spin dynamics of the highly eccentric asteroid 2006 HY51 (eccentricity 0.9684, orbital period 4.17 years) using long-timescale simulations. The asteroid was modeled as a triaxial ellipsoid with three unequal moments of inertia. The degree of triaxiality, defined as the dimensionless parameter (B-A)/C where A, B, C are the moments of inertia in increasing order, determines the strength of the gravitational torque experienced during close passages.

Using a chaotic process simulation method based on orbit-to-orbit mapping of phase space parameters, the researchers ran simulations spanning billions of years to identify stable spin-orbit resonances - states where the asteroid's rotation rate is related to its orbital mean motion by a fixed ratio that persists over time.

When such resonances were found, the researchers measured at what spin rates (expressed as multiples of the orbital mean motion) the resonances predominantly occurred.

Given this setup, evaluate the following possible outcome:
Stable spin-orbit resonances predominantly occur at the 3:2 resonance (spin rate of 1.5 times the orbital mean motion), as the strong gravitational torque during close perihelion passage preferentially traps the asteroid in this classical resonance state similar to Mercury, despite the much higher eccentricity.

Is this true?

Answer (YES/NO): NO